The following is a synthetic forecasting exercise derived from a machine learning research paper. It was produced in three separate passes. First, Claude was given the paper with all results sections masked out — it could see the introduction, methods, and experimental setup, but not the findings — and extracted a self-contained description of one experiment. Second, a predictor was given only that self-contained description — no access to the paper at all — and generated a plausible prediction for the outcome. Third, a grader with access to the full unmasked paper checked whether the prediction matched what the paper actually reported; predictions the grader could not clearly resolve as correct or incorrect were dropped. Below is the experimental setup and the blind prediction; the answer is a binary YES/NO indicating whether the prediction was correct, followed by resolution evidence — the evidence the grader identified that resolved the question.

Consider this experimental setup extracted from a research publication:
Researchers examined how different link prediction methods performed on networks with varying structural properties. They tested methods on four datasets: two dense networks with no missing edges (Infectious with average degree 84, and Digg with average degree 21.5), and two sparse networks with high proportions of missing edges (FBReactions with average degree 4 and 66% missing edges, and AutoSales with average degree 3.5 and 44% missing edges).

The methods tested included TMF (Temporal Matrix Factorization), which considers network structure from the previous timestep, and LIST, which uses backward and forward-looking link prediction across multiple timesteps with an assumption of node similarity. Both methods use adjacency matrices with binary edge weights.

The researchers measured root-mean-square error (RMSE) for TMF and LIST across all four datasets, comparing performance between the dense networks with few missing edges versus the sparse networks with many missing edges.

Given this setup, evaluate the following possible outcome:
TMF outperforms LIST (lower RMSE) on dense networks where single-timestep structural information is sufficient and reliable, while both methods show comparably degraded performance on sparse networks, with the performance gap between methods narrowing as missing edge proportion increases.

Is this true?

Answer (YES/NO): NO